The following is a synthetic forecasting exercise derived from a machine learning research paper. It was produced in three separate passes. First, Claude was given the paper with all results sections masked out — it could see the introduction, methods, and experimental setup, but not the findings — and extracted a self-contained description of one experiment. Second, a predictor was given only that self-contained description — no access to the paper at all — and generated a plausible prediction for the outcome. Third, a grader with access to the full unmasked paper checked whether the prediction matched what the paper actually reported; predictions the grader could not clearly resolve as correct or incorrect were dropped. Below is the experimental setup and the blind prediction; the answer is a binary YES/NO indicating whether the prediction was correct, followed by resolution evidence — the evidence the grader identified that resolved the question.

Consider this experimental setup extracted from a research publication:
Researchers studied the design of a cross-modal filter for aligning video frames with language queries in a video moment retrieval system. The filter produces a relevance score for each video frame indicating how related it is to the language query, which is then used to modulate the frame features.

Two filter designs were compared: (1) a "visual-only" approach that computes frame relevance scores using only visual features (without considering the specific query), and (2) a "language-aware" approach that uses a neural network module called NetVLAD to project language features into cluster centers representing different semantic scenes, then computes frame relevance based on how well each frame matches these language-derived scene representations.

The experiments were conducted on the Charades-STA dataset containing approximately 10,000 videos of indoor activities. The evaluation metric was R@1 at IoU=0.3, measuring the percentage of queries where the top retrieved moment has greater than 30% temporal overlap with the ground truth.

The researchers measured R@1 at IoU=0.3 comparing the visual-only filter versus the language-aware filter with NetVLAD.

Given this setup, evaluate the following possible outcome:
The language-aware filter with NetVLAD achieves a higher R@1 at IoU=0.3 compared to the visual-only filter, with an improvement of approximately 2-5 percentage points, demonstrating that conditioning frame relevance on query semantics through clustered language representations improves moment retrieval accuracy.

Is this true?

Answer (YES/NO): YES